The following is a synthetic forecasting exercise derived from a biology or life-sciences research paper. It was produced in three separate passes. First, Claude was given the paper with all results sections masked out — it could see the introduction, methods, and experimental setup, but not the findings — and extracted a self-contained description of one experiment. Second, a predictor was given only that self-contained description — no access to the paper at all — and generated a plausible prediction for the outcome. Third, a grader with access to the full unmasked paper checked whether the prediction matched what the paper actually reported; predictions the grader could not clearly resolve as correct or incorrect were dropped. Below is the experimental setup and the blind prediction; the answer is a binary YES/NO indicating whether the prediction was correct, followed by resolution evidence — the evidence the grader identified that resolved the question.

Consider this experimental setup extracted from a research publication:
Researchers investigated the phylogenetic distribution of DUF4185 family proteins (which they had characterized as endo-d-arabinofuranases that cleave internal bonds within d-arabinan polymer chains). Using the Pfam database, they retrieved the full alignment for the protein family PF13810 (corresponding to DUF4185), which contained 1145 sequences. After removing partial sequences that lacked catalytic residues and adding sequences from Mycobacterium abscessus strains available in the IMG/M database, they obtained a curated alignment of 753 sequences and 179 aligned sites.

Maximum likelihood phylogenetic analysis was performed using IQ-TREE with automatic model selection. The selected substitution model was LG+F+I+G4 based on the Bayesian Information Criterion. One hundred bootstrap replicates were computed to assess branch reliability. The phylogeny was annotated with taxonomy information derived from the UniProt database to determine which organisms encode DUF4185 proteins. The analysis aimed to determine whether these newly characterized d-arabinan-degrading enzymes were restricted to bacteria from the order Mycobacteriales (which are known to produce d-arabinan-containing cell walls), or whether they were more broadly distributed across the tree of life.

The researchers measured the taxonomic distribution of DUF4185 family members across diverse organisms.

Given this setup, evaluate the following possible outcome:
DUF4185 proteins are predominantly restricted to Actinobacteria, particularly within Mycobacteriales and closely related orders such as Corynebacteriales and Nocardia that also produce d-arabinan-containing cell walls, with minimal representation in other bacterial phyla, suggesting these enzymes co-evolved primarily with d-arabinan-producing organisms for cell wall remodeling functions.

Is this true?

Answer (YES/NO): NO